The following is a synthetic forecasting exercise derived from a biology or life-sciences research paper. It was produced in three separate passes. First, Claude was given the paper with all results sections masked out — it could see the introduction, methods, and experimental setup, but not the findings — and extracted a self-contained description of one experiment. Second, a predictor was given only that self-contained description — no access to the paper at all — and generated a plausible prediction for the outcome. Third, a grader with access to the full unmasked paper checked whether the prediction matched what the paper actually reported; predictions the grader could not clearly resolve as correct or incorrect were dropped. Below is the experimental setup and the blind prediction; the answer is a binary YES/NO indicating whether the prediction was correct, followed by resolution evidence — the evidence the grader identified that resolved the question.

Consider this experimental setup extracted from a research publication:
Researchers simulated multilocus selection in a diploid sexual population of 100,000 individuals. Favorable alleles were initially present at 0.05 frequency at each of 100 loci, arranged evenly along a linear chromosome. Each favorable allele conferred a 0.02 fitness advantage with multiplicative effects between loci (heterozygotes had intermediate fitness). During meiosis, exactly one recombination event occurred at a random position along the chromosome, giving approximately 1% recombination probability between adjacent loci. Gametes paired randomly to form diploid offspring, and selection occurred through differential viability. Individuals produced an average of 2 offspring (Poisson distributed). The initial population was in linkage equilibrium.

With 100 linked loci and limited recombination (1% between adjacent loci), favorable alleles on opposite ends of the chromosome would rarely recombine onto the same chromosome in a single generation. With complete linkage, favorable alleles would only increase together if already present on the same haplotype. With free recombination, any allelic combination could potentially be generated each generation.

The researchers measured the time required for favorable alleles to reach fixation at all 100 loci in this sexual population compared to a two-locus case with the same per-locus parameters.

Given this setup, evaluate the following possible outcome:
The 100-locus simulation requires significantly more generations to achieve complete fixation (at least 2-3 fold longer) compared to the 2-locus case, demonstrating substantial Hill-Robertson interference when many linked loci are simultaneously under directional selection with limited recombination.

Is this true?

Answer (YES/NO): NO